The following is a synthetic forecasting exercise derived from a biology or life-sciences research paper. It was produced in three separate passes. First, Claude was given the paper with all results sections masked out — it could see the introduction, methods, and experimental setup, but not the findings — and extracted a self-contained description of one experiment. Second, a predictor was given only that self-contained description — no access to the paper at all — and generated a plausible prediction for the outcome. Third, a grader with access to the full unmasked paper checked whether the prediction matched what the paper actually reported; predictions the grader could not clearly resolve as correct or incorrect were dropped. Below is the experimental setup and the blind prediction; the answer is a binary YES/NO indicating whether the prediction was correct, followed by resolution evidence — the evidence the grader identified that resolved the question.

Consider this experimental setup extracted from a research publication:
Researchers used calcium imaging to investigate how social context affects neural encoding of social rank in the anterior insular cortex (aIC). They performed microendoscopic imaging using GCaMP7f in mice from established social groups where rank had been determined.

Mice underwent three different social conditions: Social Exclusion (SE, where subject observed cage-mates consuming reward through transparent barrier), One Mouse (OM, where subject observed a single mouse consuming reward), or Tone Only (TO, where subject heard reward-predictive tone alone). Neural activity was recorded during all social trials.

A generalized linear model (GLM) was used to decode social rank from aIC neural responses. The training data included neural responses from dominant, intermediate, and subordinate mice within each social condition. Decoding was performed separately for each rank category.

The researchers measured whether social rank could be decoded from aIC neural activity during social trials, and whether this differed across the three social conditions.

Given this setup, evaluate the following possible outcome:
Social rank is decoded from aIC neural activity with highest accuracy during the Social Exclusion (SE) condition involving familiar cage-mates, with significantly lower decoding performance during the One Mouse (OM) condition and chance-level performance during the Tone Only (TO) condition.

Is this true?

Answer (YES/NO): NO